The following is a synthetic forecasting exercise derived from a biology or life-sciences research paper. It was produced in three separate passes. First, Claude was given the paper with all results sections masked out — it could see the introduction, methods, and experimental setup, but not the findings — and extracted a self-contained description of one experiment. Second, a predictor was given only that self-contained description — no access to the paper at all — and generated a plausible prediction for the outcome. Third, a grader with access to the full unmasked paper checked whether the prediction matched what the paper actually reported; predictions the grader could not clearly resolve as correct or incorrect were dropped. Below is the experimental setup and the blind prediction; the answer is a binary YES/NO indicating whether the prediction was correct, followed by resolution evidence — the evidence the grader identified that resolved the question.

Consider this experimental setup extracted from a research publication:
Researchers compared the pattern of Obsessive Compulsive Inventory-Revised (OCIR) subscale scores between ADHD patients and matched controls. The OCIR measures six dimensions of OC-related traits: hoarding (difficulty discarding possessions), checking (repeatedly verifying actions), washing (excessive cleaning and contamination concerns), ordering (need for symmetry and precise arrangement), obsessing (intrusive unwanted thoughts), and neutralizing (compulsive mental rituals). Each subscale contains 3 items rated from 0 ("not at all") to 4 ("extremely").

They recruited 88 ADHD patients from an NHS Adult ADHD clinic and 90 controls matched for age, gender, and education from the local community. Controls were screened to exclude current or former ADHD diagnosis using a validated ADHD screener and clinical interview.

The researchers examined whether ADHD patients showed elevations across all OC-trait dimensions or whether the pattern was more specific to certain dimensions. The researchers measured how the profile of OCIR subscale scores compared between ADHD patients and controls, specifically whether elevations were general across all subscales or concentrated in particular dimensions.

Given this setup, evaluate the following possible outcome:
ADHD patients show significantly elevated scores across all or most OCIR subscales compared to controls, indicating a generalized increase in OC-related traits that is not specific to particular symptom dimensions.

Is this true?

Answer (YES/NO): NO